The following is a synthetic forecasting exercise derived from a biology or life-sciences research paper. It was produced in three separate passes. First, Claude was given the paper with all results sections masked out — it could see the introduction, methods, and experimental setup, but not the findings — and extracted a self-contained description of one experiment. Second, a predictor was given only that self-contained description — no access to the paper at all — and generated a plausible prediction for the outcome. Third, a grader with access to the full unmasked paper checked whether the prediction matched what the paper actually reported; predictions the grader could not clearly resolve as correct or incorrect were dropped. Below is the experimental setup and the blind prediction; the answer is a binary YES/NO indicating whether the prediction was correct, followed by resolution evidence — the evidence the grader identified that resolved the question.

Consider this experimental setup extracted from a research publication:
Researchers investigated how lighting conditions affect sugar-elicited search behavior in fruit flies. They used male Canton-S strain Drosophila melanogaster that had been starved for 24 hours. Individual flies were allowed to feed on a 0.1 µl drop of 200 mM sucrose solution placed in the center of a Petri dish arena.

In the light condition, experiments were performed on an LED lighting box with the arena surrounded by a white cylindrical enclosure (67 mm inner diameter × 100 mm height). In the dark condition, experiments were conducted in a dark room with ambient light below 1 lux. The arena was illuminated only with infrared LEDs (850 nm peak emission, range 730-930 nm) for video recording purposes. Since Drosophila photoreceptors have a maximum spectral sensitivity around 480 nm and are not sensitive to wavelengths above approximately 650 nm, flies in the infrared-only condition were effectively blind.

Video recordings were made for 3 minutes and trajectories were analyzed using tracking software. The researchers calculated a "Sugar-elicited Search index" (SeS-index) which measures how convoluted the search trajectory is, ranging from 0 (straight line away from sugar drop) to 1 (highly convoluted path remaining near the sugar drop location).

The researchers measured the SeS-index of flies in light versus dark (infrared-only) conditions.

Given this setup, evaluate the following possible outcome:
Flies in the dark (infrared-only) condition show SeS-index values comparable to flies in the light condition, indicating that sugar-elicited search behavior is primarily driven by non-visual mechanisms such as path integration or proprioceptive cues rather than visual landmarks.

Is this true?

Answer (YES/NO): YES